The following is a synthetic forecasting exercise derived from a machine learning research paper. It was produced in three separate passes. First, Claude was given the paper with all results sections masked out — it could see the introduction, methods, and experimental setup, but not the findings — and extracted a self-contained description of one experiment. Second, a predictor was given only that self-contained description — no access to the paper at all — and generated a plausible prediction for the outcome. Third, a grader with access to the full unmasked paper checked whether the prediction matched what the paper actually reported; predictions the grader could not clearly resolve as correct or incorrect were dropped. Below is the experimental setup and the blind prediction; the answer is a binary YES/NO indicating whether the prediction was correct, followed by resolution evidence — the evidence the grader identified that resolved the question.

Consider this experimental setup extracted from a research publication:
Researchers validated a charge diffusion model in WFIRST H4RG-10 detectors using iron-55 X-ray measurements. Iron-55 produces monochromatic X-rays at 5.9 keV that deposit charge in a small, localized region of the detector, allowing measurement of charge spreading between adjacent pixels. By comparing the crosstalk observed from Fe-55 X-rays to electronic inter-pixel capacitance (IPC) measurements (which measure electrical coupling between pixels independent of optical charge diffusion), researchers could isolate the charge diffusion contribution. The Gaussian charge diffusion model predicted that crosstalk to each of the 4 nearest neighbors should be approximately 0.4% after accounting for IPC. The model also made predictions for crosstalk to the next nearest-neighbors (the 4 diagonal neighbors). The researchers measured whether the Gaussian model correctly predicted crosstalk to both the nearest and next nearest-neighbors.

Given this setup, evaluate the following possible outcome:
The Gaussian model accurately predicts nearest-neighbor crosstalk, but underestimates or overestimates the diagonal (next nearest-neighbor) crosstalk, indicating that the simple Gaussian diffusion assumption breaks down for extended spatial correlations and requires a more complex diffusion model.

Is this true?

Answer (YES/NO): NO